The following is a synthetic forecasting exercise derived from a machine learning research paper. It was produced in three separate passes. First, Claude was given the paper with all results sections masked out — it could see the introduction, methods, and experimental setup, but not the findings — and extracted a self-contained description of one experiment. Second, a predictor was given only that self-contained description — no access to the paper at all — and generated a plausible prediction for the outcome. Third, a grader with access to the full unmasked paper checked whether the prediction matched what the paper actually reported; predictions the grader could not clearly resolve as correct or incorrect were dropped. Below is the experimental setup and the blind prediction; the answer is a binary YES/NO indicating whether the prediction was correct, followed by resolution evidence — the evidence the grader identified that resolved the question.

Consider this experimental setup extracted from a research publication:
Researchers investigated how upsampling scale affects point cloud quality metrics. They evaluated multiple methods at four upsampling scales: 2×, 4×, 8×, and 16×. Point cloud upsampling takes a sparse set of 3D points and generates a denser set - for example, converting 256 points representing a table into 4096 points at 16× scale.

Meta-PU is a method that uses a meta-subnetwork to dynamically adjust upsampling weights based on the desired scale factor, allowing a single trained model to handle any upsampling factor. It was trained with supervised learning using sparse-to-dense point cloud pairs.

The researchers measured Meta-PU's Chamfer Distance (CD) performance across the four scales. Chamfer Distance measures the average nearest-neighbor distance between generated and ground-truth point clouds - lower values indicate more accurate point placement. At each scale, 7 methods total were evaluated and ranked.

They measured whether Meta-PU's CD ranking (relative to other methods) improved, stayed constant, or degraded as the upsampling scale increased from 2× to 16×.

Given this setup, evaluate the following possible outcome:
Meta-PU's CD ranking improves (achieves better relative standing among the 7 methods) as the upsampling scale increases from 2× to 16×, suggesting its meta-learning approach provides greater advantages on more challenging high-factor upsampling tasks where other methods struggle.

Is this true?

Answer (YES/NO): NO